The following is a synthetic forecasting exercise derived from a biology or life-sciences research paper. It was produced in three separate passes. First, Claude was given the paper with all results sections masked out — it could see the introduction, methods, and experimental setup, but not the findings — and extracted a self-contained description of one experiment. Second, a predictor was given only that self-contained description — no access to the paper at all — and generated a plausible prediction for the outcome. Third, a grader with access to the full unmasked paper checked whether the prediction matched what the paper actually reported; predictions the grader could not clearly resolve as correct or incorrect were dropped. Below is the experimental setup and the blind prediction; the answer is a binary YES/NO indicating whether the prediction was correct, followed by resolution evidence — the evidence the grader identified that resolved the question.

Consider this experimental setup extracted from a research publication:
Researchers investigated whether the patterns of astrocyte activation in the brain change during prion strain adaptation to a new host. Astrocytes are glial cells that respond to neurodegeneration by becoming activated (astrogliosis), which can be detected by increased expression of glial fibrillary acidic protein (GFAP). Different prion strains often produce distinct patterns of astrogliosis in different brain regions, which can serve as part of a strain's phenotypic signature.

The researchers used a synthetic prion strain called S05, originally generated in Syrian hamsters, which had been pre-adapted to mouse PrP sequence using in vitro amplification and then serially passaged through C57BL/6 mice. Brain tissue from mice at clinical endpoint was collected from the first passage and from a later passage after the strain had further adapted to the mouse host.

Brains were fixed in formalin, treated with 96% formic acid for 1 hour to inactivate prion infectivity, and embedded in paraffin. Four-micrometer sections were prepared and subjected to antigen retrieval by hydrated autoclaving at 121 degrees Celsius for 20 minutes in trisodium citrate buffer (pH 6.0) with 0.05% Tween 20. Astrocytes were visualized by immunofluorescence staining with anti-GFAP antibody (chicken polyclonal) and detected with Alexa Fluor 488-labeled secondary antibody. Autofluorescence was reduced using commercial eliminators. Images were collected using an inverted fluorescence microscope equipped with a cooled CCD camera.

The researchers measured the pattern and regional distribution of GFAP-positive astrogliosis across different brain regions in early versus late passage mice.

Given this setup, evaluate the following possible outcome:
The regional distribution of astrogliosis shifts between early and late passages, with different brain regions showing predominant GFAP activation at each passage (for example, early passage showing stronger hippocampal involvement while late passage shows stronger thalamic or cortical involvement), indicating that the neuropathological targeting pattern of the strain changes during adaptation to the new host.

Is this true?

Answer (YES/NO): NO